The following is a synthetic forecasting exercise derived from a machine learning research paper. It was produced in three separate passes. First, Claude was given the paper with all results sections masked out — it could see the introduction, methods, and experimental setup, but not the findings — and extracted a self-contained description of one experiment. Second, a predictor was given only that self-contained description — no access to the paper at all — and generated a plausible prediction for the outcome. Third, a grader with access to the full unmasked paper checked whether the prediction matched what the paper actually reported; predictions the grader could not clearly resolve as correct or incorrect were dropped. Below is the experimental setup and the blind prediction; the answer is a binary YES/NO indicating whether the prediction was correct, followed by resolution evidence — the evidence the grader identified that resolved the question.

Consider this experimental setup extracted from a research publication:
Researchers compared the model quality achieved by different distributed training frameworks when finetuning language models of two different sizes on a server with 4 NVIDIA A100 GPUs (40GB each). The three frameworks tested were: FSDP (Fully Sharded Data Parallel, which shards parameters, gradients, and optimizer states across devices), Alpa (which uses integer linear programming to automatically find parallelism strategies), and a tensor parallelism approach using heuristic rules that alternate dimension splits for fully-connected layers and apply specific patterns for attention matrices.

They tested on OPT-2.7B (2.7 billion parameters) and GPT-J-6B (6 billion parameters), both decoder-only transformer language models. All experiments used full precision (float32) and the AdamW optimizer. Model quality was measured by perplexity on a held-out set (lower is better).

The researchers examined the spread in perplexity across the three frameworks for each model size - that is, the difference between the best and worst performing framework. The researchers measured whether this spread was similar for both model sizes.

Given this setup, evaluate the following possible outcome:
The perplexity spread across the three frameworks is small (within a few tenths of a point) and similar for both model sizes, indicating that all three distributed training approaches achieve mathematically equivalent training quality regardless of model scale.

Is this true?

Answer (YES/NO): NO